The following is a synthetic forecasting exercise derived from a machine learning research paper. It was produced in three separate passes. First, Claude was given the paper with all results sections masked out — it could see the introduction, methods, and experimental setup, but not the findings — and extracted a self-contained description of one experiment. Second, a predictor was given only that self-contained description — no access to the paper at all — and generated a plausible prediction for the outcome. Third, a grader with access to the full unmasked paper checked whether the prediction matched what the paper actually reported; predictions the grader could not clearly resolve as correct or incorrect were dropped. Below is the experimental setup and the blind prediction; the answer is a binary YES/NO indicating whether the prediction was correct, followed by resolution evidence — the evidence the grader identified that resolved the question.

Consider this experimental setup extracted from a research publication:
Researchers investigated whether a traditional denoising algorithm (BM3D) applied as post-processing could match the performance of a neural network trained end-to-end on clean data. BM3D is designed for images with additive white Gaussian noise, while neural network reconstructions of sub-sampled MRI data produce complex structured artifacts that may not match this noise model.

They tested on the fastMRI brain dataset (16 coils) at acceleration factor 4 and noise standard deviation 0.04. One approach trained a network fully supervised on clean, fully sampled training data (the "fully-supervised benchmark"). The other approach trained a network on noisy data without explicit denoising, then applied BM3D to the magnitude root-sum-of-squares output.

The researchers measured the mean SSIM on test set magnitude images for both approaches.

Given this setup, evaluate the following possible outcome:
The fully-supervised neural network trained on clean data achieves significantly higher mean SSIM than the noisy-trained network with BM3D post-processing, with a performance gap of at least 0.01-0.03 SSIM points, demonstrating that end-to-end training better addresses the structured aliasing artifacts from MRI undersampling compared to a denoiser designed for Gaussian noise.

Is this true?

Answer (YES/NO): NO